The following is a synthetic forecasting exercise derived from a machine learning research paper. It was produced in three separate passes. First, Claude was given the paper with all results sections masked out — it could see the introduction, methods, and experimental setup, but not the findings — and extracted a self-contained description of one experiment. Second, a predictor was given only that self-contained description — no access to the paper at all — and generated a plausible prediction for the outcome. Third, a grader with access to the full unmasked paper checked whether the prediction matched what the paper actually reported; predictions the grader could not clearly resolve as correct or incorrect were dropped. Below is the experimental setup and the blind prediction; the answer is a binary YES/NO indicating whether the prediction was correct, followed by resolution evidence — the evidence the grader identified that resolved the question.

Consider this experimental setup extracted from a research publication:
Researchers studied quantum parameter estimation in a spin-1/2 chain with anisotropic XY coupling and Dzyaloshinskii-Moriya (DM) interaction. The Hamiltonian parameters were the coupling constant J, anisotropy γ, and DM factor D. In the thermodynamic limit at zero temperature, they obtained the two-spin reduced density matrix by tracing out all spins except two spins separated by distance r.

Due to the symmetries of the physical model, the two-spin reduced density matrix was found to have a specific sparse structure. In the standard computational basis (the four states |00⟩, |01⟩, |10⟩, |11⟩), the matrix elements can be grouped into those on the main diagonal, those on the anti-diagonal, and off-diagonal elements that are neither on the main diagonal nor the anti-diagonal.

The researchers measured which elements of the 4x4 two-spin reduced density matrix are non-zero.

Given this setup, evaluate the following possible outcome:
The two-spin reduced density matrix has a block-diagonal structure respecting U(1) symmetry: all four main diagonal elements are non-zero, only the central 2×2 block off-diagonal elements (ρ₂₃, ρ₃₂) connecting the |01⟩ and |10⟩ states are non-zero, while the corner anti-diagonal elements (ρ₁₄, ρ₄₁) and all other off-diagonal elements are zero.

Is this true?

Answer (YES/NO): NO